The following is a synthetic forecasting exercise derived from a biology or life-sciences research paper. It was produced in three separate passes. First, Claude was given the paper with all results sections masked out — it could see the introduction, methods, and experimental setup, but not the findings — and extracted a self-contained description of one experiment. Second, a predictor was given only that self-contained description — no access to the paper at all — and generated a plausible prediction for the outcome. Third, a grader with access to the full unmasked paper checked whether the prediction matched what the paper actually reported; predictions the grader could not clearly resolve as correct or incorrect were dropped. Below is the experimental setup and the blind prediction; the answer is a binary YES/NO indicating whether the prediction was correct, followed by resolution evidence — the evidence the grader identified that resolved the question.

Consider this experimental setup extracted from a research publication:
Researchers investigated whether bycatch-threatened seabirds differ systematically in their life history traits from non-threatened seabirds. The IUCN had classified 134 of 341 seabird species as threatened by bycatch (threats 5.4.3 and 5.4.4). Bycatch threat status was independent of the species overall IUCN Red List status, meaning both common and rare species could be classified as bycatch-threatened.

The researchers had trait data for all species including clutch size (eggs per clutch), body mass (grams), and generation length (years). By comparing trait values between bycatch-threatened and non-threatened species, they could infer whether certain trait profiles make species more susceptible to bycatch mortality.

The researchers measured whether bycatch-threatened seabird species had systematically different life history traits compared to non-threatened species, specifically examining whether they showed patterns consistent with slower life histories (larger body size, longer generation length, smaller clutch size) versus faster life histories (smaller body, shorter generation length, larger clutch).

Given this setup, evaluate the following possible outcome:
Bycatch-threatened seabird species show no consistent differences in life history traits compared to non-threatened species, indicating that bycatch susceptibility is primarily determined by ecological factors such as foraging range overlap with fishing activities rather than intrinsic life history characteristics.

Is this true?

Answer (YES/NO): NO